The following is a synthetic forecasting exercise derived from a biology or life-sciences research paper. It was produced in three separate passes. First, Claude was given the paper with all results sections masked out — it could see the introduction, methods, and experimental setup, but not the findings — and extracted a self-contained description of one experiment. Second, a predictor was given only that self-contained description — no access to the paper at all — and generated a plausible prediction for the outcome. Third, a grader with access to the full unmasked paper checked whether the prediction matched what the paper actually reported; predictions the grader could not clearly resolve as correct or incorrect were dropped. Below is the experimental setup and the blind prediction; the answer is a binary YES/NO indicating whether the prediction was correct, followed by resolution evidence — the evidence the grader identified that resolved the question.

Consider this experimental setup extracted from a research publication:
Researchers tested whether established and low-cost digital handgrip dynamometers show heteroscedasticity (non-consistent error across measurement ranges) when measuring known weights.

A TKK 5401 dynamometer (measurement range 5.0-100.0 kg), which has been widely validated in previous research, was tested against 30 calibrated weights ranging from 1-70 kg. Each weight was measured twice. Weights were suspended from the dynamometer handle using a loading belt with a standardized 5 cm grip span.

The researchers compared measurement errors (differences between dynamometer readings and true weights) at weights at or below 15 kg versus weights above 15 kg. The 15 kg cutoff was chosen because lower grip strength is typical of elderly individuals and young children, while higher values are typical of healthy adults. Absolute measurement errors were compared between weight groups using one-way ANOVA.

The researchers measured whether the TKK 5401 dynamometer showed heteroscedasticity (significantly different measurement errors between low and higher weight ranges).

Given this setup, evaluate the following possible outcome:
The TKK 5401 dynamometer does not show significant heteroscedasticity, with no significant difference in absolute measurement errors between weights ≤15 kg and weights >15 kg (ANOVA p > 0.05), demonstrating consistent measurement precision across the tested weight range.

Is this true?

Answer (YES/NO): NO